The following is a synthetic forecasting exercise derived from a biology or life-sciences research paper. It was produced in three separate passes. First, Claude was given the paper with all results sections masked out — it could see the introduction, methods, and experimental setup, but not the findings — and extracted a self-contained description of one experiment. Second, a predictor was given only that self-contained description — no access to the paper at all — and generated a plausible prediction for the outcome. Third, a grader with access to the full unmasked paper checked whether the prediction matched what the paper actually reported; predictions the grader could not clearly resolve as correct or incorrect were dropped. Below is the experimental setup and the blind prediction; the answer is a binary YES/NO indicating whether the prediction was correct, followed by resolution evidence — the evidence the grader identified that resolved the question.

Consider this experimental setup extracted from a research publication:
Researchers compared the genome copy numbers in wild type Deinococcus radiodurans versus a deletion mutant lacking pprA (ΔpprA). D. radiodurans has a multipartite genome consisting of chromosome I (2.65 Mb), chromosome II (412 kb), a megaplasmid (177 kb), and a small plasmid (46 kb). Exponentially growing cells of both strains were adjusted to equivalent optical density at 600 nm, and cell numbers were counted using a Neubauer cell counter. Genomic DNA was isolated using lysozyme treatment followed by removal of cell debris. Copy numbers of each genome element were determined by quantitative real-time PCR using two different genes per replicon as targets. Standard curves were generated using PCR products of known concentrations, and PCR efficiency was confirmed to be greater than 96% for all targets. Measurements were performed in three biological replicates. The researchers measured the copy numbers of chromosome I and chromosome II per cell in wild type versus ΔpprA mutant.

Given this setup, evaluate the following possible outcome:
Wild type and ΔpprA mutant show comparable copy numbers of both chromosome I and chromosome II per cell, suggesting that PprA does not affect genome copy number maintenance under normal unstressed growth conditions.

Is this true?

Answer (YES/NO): NO